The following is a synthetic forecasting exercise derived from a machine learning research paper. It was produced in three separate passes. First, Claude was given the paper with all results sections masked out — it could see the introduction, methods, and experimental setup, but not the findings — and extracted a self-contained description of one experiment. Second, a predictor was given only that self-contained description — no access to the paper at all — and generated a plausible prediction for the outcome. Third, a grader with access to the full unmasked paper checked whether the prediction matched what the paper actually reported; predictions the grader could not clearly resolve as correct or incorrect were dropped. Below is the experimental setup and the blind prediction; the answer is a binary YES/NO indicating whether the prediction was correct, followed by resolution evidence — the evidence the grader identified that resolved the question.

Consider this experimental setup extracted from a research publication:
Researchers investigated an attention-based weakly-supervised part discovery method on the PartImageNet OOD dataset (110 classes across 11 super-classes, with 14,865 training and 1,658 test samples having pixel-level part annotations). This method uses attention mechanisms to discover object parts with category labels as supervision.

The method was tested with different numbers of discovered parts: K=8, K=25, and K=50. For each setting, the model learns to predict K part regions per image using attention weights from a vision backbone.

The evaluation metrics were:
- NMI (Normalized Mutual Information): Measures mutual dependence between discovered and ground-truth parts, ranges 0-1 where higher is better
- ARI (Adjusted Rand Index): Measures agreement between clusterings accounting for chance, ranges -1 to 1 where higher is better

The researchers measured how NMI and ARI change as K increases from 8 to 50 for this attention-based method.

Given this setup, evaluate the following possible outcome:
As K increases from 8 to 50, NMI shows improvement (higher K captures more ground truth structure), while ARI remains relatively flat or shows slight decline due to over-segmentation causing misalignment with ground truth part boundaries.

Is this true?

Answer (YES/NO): YES